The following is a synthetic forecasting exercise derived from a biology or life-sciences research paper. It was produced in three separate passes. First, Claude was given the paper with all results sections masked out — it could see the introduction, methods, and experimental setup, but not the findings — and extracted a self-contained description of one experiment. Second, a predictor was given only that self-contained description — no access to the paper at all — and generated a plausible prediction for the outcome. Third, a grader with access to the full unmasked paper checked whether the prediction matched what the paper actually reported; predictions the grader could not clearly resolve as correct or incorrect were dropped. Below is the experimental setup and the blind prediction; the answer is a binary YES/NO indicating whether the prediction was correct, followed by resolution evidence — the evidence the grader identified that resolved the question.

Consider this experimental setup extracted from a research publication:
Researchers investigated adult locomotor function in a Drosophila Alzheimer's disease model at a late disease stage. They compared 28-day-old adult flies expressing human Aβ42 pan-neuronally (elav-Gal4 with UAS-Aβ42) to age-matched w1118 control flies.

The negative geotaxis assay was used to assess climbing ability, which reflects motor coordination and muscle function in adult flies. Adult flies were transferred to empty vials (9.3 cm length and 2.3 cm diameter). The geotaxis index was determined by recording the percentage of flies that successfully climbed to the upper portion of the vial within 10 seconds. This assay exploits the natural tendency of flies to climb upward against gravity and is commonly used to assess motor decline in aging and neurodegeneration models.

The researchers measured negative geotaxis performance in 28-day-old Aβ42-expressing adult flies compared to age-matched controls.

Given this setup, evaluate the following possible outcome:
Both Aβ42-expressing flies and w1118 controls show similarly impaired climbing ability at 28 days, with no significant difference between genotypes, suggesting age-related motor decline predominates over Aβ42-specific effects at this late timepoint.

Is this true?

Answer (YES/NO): NO